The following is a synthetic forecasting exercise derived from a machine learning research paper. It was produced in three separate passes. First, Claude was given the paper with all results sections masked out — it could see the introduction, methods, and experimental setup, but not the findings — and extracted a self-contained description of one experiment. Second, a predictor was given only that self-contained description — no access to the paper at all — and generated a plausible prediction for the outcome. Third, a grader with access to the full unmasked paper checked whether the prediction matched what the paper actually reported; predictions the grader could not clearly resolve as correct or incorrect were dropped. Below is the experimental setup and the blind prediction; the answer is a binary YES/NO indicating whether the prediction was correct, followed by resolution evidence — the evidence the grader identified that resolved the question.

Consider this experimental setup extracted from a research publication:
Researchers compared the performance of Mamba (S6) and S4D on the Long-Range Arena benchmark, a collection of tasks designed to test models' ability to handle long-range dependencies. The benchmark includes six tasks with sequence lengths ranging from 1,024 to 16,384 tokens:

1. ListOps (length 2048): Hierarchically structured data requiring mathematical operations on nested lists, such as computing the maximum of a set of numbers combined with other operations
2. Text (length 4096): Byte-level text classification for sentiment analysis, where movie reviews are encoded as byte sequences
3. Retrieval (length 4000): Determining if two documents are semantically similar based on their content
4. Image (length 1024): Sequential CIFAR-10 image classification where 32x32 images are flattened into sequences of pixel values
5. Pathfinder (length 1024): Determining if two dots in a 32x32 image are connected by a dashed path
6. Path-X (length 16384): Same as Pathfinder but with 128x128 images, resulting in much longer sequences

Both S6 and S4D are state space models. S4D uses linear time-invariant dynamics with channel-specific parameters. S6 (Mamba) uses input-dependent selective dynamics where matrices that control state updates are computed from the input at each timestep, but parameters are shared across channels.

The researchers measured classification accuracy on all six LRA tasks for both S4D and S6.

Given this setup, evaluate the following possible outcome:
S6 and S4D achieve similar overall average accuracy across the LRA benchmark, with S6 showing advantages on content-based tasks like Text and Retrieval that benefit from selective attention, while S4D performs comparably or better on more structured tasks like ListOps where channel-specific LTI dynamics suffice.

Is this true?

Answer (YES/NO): NO